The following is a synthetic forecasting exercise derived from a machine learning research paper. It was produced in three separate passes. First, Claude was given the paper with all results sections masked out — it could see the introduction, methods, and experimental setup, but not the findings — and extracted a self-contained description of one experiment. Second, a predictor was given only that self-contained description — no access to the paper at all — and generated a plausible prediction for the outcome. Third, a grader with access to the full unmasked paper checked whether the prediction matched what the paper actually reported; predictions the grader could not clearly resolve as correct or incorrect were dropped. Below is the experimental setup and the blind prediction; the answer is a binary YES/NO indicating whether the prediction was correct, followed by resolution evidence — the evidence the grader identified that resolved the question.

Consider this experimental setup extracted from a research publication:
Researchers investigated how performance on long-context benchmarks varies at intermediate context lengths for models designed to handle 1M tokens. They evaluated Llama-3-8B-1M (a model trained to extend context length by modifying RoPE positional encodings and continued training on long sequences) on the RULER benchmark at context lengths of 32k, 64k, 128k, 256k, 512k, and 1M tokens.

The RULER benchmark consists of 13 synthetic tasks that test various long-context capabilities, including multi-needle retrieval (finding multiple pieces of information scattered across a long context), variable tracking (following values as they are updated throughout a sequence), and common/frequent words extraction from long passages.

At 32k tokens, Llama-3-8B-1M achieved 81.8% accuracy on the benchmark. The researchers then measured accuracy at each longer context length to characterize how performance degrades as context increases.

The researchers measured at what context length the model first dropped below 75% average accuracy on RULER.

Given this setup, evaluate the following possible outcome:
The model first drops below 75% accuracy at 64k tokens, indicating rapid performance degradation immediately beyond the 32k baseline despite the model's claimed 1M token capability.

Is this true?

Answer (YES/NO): NO